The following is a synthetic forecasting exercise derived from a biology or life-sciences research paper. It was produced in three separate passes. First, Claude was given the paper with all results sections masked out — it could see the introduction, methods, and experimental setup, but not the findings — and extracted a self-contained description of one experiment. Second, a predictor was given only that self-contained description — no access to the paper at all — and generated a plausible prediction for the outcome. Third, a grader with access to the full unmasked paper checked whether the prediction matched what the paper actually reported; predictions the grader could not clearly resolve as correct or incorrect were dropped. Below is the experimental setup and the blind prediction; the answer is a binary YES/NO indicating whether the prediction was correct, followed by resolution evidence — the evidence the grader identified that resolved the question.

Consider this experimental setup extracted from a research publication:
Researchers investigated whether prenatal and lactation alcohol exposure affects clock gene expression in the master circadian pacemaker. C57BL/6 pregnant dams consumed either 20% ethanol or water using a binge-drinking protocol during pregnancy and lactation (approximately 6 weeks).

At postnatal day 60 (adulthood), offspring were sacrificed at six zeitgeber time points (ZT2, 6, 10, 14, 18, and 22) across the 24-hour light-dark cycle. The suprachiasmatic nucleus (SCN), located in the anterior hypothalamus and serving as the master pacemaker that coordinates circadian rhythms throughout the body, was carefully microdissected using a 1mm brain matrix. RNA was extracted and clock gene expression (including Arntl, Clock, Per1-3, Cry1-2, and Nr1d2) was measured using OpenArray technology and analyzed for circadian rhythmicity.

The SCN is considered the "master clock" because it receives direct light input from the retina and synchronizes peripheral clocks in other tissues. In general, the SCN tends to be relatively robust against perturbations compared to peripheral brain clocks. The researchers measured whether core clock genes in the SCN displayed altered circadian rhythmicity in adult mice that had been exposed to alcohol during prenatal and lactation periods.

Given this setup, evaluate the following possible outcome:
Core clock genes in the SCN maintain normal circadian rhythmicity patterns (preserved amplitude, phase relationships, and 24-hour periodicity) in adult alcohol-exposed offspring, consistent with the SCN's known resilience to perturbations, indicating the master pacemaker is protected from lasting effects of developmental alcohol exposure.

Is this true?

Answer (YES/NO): NO